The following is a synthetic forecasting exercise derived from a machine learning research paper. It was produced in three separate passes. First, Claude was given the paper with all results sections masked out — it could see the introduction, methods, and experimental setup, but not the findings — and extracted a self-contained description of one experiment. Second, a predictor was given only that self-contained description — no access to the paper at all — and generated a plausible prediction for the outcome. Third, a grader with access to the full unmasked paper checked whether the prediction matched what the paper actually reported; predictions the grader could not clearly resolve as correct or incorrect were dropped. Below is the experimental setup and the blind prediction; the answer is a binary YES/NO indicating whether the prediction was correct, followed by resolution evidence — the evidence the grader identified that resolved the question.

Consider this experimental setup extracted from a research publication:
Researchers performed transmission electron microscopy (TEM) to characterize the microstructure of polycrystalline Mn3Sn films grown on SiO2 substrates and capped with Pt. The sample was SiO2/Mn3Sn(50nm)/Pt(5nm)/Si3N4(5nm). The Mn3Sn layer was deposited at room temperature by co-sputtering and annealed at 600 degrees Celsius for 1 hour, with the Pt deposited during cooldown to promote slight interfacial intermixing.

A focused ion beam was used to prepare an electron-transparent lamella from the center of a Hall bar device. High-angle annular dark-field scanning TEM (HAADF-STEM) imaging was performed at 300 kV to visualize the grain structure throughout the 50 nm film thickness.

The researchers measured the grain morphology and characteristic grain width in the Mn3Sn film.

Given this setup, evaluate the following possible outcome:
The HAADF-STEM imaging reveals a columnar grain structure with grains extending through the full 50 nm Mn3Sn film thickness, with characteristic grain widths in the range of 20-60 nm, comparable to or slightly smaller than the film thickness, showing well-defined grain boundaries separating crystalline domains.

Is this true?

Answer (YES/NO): NO